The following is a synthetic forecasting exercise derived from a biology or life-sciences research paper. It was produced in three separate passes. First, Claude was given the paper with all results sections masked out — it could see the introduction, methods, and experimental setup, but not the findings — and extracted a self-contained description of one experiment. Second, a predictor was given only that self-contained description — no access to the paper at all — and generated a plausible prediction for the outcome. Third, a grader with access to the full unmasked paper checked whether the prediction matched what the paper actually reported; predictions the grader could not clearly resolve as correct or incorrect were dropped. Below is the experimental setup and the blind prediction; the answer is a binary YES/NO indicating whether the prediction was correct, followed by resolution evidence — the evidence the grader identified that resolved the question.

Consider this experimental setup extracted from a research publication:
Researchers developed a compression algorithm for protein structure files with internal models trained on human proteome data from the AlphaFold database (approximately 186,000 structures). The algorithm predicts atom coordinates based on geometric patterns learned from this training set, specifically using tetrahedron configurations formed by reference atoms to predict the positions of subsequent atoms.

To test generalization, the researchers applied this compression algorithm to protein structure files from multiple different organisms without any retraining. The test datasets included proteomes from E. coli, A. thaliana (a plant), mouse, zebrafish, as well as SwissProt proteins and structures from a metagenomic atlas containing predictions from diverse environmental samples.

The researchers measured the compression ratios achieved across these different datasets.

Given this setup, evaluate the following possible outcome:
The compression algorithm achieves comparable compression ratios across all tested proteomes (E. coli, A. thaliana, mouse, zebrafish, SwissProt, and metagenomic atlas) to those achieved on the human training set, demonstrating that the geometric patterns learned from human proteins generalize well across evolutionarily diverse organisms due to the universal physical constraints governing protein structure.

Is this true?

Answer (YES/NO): YES